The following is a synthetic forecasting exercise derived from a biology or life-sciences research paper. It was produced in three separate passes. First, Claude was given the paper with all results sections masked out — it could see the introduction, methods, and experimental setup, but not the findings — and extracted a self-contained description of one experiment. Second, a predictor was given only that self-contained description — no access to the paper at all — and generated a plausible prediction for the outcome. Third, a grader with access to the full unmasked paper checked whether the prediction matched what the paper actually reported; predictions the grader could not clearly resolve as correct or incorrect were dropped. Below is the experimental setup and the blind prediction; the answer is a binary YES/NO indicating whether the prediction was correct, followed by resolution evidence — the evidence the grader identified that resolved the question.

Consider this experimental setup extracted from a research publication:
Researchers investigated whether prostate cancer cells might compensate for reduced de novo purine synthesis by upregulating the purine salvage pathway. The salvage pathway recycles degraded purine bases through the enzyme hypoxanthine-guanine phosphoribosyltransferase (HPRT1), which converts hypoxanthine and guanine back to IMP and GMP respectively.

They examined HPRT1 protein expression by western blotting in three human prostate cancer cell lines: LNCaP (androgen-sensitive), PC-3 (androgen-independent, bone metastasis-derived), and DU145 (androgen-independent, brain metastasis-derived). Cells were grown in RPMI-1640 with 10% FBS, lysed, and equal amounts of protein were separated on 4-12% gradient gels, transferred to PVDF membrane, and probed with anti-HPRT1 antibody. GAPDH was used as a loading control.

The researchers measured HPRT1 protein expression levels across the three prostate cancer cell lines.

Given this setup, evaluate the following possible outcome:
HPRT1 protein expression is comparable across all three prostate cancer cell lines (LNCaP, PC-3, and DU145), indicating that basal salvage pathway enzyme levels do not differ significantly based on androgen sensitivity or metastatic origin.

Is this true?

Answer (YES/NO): NO